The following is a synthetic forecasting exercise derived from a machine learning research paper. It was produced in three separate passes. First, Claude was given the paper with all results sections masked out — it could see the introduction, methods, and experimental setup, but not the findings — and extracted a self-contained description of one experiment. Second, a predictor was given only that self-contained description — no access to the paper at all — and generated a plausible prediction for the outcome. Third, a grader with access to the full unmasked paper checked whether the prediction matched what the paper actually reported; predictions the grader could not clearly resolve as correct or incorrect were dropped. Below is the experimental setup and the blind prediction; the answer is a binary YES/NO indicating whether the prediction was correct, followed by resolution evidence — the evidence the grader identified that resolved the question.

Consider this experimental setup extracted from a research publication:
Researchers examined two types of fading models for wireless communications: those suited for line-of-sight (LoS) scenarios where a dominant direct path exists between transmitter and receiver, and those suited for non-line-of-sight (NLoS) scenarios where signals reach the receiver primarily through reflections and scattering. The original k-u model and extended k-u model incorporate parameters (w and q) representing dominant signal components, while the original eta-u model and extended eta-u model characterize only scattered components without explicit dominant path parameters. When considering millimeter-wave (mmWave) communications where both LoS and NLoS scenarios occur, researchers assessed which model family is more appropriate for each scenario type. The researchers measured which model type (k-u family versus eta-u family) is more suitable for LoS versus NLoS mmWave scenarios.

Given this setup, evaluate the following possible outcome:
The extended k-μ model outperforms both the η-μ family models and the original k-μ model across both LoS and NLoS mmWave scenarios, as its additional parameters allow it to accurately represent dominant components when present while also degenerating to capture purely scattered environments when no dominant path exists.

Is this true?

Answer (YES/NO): NO